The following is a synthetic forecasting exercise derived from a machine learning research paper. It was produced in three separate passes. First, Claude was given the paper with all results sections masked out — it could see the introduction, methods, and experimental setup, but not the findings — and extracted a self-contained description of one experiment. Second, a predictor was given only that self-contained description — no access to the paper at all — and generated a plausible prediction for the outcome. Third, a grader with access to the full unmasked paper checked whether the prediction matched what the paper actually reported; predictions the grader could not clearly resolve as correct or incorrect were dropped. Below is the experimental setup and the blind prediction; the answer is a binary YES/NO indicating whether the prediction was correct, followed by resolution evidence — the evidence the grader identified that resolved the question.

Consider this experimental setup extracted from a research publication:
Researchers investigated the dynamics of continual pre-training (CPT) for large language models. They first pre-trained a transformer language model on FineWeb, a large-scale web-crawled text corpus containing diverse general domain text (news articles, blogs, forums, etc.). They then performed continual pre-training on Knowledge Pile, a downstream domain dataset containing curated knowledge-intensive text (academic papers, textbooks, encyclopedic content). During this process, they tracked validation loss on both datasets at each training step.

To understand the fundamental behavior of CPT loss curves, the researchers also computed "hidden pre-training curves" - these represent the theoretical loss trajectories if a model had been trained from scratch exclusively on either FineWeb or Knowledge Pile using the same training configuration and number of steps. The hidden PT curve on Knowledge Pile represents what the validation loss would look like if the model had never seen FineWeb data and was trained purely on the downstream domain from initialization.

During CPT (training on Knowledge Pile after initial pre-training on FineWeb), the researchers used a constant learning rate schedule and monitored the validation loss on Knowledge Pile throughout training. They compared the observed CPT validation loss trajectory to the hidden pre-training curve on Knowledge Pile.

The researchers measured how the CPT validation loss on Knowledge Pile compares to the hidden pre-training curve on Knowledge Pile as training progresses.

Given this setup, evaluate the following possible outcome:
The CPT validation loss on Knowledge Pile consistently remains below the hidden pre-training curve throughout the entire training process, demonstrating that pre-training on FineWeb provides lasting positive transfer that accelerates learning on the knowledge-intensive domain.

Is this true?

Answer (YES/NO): NO